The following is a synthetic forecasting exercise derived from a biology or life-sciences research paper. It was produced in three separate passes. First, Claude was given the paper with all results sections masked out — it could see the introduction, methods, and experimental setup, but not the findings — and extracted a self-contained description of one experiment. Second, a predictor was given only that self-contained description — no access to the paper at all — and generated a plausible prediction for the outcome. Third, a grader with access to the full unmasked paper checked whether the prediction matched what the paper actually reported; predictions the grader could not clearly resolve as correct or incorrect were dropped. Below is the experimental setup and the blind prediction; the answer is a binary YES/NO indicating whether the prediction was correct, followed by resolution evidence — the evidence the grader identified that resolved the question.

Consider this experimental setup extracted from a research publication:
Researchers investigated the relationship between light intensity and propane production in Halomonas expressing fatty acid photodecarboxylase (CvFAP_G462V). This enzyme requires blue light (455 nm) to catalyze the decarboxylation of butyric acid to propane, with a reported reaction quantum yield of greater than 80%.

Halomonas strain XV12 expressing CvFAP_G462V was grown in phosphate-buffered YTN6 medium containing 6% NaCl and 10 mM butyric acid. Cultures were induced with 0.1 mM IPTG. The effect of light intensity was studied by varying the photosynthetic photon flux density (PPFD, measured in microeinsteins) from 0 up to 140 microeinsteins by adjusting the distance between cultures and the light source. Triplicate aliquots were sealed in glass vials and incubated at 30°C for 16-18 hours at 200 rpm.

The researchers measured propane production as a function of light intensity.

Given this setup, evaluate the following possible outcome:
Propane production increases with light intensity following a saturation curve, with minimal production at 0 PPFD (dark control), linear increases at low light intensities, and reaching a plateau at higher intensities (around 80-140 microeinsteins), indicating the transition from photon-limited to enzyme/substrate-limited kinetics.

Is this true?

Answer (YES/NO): NO